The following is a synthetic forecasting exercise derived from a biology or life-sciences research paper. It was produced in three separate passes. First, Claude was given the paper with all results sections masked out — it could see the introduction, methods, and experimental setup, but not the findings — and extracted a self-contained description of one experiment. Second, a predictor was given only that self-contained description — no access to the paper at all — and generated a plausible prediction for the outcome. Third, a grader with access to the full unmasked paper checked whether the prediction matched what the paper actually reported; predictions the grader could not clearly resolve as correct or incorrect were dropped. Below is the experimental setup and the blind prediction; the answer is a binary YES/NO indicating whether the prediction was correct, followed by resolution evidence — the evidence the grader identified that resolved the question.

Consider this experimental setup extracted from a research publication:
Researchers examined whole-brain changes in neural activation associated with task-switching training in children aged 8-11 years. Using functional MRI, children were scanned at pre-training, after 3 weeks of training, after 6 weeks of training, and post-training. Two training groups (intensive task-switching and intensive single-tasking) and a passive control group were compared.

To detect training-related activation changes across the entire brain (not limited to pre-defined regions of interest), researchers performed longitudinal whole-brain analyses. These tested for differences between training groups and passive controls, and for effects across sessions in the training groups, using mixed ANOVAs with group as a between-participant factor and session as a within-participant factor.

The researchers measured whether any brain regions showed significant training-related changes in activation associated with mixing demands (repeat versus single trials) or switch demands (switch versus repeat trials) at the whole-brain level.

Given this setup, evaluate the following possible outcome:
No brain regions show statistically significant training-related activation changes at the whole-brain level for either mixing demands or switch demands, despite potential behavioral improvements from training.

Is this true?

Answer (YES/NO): YES